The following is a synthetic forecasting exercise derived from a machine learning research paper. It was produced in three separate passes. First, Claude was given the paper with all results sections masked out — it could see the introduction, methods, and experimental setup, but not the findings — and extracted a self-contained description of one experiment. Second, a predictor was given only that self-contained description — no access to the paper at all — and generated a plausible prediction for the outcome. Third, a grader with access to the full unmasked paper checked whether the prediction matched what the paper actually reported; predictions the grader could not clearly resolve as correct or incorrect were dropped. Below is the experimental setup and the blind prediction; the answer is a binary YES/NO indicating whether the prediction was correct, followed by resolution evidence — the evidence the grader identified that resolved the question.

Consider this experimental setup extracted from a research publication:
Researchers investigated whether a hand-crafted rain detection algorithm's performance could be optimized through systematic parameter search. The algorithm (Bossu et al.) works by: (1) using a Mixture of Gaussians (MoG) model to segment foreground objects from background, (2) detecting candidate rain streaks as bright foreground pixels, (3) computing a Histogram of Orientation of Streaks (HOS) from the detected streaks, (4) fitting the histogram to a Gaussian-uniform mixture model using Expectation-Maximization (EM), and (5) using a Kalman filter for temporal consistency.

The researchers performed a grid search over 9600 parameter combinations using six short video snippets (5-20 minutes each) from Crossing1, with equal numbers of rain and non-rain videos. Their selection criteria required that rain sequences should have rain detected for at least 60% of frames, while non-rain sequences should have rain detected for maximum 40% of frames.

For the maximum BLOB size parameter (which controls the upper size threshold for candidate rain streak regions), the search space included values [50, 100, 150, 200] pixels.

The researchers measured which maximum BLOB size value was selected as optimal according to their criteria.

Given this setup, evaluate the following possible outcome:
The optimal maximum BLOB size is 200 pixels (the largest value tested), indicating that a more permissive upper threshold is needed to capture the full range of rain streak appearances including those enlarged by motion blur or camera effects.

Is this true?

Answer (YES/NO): YES